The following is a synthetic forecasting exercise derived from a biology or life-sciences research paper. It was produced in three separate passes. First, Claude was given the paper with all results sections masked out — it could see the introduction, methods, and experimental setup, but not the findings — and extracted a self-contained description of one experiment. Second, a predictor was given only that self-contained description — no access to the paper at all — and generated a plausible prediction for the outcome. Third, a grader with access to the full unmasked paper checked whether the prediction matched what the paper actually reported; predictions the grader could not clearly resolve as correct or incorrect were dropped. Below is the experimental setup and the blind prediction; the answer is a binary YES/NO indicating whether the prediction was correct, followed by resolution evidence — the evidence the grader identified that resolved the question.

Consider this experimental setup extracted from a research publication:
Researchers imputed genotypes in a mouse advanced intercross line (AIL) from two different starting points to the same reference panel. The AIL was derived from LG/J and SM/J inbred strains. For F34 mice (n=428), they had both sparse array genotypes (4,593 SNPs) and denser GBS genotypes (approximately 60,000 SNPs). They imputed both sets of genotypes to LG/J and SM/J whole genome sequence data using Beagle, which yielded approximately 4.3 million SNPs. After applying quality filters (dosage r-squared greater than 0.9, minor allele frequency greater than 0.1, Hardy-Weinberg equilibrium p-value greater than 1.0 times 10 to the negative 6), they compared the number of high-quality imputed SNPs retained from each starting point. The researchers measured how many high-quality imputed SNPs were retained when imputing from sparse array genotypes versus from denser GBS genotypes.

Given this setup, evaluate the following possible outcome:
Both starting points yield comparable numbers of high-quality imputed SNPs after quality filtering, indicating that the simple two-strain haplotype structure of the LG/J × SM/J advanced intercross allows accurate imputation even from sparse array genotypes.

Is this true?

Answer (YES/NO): YES